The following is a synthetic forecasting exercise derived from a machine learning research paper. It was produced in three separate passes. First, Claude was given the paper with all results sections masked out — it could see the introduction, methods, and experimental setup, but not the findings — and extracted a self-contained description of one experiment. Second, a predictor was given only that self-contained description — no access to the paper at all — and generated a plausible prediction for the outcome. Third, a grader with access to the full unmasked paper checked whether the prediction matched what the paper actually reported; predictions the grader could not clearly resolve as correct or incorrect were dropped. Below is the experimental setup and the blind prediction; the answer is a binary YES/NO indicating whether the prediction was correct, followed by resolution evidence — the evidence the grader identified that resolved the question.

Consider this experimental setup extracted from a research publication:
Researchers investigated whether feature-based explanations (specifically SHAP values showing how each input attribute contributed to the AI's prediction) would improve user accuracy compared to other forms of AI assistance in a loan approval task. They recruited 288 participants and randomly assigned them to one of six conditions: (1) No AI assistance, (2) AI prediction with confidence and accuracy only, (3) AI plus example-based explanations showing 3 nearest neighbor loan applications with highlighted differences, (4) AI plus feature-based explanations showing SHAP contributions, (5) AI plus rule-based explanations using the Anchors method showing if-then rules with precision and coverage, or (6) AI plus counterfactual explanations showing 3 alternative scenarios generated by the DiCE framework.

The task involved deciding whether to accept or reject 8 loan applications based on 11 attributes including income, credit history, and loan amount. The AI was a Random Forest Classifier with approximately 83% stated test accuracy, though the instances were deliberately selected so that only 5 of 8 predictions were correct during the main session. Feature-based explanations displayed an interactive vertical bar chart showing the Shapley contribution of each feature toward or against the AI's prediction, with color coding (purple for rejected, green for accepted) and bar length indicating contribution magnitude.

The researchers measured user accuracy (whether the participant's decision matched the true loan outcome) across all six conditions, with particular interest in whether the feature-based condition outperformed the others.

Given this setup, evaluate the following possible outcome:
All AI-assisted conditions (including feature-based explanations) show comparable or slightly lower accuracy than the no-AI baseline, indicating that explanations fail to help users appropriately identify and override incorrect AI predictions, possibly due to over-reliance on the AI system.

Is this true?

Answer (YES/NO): NO